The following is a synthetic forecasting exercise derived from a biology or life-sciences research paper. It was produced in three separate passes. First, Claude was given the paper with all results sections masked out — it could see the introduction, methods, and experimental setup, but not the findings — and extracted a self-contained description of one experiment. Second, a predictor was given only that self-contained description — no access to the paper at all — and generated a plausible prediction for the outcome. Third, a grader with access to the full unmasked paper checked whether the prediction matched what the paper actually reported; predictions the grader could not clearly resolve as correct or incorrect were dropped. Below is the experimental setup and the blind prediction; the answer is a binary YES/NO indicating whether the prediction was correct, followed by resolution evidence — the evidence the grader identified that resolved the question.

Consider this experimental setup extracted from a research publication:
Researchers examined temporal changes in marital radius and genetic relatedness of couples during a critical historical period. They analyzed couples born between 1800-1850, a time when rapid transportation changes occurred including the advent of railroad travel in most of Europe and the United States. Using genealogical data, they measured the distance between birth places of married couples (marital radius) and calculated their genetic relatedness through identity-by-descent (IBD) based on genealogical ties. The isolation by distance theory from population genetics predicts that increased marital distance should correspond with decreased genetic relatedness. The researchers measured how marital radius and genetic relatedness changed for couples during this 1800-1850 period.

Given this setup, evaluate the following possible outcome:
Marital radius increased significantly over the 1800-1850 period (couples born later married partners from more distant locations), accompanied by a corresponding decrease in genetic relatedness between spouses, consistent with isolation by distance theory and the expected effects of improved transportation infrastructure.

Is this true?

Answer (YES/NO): NO